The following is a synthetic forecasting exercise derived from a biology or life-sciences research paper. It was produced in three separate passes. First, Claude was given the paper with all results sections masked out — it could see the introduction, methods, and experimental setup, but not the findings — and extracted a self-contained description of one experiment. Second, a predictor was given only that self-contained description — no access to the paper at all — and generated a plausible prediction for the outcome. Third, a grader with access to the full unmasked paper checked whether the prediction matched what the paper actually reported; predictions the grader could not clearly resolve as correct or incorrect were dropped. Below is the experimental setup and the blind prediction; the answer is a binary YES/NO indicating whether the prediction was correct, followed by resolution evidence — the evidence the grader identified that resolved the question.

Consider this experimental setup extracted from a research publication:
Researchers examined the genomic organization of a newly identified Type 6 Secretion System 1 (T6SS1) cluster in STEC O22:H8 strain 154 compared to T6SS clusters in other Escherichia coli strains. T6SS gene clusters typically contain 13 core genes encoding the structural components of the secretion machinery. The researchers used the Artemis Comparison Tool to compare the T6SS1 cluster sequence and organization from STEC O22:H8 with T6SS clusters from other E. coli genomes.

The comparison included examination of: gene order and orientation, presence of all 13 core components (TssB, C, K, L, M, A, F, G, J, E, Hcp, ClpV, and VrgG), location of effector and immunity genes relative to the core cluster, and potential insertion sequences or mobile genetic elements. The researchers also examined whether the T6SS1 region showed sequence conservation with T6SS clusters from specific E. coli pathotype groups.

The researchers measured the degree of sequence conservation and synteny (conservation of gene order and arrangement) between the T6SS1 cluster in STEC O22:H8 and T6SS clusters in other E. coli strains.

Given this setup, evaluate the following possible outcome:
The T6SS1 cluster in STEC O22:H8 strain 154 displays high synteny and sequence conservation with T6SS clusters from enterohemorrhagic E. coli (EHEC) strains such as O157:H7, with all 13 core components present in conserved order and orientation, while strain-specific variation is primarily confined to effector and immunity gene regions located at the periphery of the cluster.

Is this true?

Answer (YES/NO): NO